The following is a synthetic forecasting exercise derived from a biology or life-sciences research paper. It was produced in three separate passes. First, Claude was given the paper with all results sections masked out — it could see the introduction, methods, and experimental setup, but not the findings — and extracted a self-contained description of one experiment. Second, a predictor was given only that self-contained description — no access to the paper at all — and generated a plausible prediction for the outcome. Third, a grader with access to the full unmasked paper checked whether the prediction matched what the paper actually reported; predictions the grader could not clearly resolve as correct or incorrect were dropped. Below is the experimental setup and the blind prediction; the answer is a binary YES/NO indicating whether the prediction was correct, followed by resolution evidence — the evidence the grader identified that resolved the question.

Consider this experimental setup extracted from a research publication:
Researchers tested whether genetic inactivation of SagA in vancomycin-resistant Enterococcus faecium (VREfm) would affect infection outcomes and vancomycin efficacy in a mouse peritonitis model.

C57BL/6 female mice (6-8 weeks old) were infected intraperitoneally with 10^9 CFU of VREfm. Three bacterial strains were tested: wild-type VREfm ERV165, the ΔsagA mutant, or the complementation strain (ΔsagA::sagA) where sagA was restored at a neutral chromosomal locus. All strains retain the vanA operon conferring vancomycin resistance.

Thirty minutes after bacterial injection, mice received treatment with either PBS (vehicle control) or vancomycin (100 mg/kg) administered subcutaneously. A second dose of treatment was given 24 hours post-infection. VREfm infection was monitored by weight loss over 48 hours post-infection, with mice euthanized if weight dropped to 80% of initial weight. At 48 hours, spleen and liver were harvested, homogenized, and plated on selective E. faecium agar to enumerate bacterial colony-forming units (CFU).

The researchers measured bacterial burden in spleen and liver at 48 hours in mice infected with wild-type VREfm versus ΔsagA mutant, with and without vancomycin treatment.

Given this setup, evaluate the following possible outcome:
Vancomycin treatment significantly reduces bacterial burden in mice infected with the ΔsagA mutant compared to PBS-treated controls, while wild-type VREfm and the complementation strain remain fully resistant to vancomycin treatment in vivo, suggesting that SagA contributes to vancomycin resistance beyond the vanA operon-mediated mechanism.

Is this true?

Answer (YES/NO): YES